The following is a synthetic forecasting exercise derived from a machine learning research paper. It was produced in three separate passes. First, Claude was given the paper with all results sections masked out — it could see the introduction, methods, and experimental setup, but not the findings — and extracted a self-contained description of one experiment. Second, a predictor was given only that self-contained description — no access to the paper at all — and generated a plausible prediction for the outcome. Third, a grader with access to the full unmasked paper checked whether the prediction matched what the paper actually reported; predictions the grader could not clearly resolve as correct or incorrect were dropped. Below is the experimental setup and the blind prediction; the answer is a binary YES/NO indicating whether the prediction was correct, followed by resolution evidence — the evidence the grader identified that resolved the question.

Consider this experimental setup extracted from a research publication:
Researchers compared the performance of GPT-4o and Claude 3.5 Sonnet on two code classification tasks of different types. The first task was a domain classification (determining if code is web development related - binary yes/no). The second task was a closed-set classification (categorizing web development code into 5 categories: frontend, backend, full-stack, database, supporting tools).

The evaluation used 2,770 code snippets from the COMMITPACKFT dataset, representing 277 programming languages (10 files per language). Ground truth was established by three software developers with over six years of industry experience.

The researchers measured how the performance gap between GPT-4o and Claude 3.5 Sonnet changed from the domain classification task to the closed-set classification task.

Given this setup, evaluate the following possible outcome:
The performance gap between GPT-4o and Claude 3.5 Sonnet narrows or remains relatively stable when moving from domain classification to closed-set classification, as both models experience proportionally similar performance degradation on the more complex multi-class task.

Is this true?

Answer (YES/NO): NO